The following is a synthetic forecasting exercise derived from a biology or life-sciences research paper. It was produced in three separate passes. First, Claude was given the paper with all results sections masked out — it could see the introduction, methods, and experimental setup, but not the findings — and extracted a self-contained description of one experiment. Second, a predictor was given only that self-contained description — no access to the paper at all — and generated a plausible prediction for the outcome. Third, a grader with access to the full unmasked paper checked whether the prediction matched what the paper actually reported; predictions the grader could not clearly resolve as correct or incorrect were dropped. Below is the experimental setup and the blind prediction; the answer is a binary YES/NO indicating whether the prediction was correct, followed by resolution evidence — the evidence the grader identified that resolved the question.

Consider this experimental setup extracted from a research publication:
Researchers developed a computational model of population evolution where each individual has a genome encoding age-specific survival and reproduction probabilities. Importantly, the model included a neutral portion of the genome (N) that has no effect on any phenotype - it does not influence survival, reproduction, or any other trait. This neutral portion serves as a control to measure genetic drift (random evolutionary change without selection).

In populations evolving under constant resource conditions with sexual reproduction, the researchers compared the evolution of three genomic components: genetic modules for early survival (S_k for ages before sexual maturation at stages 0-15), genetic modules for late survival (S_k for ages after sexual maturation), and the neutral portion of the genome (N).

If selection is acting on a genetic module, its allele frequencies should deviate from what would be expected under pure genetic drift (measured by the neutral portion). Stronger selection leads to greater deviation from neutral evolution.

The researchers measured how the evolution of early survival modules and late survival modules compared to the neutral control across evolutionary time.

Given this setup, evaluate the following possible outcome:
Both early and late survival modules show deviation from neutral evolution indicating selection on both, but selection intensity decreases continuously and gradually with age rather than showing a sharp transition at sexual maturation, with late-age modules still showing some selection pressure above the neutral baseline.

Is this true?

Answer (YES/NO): NO